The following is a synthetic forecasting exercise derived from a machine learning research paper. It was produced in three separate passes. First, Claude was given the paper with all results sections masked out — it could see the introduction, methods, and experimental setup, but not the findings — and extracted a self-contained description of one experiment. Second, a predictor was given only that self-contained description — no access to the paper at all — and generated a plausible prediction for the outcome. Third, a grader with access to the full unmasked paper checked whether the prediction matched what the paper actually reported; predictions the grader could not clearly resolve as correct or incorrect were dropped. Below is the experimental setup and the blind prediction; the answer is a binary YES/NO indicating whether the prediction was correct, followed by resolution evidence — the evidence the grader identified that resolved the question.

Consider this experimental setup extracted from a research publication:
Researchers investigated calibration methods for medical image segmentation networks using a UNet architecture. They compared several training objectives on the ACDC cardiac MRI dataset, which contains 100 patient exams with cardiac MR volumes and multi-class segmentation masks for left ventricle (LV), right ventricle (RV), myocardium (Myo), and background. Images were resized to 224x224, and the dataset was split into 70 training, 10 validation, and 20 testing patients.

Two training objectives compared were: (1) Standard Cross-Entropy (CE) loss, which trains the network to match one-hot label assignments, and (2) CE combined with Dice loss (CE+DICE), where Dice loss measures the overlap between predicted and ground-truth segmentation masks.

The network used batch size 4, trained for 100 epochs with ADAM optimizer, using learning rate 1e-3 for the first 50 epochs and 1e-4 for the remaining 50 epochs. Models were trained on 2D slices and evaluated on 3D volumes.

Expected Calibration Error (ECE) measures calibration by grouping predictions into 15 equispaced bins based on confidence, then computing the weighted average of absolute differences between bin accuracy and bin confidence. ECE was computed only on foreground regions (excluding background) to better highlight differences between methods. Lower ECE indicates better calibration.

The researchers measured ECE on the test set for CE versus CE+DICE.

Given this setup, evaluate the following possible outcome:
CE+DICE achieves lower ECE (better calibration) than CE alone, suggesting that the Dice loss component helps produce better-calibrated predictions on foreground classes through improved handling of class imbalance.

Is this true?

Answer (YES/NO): NO